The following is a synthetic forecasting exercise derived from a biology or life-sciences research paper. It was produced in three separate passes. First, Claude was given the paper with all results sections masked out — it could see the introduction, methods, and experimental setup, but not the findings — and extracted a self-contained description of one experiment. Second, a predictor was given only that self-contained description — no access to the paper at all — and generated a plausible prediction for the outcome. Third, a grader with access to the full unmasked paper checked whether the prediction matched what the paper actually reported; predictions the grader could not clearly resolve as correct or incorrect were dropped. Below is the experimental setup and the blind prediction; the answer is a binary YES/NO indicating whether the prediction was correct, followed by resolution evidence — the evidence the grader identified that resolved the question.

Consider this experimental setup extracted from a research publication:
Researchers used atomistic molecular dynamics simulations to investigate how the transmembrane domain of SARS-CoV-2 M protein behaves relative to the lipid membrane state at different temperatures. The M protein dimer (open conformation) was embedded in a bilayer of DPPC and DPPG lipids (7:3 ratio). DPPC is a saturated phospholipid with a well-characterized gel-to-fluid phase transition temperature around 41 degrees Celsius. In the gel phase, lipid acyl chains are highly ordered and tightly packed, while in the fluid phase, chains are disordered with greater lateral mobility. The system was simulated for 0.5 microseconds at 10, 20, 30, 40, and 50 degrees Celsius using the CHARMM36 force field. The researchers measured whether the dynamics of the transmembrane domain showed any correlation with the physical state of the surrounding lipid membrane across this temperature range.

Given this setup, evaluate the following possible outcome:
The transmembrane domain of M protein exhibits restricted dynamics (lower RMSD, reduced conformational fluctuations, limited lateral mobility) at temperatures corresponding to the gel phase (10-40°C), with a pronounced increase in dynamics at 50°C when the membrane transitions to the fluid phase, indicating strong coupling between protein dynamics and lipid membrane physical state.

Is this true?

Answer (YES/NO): NO